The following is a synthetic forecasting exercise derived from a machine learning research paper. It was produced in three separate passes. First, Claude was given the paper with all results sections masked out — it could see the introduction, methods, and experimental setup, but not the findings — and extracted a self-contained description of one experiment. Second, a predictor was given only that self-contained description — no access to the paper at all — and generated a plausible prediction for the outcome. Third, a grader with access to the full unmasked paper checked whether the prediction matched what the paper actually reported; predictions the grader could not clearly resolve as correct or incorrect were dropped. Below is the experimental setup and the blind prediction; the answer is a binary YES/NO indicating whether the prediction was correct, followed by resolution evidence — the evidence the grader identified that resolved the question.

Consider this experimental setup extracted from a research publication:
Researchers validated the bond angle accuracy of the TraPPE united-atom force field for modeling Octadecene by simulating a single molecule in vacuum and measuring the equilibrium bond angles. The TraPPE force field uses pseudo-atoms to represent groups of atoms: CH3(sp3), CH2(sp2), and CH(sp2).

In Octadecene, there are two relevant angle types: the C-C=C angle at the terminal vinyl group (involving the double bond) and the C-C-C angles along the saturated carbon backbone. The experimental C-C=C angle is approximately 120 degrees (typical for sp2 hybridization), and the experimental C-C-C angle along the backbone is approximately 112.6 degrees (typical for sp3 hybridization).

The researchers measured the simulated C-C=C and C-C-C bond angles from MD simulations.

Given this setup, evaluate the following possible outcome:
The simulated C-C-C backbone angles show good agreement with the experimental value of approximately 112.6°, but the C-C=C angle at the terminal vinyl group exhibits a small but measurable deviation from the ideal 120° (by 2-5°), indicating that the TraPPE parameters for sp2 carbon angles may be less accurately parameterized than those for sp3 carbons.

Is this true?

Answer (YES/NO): NO